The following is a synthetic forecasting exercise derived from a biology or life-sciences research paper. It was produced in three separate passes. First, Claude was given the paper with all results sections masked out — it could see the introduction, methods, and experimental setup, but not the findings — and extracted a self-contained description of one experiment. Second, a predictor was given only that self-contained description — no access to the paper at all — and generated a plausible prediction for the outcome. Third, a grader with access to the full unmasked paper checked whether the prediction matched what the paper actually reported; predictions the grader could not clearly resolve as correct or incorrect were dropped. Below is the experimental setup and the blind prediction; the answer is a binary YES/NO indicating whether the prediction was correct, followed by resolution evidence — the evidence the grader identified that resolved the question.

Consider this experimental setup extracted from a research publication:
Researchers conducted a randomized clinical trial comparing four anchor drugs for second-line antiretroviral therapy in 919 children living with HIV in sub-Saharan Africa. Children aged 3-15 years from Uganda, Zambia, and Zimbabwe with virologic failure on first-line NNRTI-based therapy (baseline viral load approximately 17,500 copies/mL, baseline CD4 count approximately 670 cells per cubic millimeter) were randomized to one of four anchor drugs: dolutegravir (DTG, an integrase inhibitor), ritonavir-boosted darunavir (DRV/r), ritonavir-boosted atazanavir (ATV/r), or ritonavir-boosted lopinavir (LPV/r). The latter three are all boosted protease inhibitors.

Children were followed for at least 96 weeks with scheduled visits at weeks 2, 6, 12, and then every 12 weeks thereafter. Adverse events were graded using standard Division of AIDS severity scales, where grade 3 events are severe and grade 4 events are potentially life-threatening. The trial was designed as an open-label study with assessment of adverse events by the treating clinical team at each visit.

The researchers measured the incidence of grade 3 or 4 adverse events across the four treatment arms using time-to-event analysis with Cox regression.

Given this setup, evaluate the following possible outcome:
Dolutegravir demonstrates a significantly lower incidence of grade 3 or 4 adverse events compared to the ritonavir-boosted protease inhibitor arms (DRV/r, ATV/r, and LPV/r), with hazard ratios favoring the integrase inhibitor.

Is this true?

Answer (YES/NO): NO